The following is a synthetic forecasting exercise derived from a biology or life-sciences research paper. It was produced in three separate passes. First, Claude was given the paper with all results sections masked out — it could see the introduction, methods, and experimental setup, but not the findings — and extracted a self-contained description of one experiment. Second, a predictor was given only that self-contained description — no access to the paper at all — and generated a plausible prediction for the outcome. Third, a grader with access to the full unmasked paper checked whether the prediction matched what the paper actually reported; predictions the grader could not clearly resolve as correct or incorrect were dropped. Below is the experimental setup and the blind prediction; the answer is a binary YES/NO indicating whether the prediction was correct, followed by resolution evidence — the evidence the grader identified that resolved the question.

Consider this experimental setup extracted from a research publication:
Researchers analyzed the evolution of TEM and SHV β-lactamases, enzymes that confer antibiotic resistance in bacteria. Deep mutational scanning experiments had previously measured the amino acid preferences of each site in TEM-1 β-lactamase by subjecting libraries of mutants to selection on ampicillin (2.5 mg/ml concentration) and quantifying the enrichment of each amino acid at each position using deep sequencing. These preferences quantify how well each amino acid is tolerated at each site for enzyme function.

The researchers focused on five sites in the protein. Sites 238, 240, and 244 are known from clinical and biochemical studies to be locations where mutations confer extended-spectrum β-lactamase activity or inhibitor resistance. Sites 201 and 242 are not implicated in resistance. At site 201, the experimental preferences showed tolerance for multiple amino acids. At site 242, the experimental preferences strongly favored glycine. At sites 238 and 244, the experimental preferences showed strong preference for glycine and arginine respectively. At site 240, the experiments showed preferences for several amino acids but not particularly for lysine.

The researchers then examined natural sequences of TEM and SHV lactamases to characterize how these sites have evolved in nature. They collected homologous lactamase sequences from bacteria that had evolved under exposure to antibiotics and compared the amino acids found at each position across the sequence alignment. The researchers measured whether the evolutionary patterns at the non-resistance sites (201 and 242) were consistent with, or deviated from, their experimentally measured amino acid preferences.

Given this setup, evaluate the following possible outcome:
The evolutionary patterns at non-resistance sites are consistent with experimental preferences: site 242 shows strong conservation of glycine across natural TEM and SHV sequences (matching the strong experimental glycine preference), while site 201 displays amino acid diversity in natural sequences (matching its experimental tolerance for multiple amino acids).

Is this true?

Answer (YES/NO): YES